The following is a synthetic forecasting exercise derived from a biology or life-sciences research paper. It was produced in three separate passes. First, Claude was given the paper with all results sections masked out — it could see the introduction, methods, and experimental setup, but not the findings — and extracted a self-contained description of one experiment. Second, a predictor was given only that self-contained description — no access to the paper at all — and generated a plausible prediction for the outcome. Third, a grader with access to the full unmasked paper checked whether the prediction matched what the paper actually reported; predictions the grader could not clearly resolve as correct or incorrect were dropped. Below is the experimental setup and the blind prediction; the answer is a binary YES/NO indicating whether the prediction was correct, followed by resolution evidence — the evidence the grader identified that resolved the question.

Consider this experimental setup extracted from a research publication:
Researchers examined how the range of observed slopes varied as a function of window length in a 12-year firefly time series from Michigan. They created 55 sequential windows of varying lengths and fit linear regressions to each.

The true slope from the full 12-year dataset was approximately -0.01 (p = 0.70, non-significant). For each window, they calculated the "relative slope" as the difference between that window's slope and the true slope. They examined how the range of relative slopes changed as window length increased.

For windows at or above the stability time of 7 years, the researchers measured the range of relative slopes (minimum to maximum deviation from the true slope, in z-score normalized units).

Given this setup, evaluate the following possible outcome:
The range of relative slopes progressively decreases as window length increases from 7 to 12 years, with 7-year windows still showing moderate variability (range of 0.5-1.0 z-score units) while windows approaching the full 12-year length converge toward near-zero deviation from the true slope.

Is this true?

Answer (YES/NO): NO